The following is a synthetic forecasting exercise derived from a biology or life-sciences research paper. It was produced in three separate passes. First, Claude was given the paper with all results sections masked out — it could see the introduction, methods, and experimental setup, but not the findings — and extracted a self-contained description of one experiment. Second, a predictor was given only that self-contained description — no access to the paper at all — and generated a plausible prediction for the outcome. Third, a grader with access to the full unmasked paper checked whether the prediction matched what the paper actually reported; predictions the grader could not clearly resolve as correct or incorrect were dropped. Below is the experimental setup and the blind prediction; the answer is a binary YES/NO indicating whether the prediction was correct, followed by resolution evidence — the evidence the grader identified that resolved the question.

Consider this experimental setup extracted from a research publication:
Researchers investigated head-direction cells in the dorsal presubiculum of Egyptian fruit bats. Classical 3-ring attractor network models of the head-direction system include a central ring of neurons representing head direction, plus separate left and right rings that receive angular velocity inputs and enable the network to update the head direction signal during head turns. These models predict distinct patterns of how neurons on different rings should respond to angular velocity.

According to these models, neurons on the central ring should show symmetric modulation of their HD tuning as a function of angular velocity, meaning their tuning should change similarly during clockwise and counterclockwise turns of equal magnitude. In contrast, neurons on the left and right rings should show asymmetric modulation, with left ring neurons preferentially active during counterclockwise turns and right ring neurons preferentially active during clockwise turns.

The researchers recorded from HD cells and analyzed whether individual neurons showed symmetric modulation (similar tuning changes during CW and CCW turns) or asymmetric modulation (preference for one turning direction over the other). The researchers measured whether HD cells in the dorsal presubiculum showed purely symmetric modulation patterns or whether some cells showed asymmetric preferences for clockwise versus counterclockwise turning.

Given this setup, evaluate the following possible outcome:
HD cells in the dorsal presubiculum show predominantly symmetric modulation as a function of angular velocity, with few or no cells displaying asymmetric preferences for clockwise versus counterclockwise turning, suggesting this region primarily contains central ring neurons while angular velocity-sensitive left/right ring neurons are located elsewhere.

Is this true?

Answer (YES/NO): NO